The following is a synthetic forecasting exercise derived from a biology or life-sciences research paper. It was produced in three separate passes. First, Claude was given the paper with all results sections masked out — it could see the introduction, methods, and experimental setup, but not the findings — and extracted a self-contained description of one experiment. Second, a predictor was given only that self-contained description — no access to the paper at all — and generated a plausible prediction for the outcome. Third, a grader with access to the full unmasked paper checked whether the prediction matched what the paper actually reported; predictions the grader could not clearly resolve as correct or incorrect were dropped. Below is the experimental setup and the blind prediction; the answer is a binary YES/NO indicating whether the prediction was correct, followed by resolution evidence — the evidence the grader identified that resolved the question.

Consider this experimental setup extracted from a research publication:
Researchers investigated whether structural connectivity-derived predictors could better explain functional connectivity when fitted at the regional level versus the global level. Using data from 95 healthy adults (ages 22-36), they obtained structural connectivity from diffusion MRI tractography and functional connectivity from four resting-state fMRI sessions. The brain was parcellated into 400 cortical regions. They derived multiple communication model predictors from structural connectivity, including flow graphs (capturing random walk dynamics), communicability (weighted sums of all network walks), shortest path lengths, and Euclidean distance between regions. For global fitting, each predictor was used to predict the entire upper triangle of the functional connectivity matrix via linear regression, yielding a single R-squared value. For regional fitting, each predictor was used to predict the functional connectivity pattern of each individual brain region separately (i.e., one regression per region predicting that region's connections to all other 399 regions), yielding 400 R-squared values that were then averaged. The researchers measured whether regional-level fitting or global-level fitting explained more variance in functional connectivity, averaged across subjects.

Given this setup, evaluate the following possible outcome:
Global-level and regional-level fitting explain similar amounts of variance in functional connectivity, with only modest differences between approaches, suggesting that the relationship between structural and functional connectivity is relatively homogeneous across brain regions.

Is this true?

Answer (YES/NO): NO